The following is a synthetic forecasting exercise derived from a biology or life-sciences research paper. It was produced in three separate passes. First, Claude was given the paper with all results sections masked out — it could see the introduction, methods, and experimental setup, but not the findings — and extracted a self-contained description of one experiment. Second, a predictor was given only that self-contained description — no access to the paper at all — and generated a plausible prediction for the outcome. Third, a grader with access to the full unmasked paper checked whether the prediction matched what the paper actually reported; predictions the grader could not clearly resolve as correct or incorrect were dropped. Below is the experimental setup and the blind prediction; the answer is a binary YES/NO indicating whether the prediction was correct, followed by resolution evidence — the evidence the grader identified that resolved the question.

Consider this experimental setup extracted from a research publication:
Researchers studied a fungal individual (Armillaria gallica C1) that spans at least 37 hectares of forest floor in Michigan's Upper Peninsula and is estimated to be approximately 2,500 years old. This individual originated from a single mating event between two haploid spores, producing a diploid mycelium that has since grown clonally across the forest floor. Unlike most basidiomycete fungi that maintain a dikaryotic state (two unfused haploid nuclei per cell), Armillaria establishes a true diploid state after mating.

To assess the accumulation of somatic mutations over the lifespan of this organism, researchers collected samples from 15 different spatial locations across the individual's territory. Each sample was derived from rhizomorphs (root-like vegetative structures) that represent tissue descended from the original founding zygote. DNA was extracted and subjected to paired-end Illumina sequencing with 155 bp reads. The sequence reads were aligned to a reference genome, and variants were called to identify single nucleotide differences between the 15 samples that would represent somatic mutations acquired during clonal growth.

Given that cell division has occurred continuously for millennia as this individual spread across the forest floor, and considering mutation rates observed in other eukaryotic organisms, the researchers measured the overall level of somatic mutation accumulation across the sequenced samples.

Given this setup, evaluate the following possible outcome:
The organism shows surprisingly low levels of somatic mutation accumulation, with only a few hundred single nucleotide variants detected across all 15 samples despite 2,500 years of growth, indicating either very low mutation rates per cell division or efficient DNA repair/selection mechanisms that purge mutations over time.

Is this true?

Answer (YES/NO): YES